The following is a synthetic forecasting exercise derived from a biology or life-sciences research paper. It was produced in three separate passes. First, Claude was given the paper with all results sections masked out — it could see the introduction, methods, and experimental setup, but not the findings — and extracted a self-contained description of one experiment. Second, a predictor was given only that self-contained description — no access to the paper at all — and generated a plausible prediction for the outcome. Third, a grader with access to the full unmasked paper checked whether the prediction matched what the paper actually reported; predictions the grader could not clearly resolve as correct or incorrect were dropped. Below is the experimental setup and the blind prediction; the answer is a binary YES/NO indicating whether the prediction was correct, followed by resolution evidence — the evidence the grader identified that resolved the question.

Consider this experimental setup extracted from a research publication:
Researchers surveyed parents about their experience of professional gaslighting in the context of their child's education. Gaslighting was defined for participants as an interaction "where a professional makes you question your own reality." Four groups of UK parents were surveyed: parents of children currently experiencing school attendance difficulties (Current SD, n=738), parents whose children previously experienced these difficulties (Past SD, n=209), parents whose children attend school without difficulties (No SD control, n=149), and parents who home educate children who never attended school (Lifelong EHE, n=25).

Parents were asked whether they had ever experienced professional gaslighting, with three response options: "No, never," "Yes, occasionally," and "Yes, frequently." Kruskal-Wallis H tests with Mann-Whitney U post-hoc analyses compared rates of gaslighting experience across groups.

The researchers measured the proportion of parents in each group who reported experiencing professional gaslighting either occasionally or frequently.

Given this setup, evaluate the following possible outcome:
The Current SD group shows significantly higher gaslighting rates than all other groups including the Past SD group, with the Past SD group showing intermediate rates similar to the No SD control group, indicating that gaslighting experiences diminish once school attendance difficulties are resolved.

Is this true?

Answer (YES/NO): NO